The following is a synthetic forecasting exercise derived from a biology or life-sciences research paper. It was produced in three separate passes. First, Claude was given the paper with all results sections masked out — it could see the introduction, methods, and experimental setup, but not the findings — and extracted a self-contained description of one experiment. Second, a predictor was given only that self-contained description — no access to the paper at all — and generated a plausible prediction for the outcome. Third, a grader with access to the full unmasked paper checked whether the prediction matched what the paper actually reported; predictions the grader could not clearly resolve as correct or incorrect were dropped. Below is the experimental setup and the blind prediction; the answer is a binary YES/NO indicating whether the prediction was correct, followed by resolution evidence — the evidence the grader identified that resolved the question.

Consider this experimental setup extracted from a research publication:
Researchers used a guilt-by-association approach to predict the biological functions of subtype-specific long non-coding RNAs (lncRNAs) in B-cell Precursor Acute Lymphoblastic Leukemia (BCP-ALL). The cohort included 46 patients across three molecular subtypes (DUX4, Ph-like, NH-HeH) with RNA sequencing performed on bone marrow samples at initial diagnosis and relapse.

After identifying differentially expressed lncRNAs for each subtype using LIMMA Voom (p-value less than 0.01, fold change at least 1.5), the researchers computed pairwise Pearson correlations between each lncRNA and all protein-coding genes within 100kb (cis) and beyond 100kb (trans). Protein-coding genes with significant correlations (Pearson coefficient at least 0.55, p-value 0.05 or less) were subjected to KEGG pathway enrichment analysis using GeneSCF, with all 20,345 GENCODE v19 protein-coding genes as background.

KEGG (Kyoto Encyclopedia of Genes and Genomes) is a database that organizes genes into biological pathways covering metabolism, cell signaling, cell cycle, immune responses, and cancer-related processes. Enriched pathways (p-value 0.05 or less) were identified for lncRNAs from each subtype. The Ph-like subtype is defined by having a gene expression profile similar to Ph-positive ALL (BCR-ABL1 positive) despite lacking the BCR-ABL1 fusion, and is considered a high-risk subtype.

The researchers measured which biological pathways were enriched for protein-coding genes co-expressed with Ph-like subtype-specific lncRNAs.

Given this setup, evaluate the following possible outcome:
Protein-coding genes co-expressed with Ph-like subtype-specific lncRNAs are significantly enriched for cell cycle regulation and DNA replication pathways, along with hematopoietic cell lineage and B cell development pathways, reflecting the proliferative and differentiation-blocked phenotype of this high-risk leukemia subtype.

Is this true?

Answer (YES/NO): NO